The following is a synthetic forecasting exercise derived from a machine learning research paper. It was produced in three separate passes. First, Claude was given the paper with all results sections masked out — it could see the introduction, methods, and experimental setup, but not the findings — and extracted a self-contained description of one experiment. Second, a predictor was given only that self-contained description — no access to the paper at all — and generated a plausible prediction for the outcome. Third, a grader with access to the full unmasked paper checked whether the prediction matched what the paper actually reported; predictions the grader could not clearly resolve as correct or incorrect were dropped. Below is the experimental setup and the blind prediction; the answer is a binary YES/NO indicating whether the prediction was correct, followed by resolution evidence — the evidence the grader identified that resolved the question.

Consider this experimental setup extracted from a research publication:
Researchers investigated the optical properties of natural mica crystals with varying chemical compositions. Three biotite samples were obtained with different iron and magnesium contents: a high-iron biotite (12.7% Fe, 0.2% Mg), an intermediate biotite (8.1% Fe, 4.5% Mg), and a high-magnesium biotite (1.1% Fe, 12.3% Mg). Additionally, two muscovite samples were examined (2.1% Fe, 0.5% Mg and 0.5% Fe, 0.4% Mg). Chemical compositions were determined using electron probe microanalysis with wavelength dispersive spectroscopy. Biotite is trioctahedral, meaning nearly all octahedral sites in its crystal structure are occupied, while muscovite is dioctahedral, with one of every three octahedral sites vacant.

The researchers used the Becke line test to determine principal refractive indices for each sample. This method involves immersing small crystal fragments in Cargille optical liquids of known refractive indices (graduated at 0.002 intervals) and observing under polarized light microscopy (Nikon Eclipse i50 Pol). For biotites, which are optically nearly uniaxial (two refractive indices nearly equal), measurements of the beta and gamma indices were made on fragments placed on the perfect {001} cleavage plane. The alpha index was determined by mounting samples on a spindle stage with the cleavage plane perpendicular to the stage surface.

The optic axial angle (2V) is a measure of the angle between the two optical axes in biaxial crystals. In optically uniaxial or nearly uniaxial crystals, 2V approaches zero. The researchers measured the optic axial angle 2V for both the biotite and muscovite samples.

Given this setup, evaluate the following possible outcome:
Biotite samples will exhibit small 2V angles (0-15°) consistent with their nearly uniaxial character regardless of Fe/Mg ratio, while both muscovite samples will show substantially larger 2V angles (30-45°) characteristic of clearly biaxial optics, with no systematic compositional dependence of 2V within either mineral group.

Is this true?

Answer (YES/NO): NO